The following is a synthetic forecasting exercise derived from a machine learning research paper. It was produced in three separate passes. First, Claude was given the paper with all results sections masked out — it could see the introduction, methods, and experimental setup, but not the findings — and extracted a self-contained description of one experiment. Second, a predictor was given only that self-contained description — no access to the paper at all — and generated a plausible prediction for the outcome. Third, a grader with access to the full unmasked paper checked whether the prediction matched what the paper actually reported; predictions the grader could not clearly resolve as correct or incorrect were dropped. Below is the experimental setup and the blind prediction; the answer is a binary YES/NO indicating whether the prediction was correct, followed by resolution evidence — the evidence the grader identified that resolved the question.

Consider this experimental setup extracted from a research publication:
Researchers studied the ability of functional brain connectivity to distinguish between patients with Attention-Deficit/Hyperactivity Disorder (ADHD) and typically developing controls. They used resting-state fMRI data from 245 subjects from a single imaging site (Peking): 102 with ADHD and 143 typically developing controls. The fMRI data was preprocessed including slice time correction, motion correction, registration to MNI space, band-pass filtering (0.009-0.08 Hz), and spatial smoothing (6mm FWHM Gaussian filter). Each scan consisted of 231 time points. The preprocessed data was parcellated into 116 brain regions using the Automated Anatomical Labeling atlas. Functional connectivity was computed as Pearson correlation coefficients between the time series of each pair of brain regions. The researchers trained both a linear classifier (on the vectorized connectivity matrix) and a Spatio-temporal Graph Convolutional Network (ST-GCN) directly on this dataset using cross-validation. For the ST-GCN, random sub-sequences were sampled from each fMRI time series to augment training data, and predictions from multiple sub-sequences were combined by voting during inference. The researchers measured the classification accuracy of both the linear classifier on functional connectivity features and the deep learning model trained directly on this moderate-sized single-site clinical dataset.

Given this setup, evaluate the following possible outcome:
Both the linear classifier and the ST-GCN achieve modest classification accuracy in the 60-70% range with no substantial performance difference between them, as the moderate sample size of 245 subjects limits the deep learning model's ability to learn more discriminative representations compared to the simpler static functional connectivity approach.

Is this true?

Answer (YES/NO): YES